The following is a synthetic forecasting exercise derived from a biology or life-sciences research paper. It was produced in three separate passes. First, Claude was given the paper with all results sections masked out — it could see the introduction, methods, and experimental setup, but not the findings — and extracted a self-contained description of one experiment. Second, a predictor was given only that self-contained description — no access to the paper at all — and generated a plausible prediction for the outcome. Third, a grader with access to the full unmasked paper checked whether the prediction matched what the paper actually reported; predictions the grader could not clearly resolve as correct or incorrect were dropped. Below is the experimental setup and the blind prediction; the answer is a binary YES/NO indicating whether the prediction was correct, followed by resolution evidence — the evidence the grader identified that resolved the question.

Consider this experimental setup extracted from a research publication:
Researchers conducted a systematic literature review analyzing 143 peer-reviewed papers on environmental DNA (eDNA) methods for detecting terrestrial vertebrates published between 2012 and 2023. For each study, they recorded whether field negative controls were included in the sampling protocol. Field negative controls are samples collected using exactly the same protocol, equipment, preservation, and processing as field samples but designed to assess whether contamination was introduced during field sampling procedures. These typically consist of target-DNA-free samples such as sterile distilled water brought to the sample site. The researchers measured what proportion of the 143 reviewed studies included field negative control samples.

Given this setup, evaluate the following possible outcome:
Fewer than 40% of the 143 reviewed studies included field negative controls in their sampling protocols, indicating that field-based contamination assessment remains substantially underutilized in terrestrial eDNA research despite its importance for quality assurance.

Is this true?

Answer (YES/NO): NO